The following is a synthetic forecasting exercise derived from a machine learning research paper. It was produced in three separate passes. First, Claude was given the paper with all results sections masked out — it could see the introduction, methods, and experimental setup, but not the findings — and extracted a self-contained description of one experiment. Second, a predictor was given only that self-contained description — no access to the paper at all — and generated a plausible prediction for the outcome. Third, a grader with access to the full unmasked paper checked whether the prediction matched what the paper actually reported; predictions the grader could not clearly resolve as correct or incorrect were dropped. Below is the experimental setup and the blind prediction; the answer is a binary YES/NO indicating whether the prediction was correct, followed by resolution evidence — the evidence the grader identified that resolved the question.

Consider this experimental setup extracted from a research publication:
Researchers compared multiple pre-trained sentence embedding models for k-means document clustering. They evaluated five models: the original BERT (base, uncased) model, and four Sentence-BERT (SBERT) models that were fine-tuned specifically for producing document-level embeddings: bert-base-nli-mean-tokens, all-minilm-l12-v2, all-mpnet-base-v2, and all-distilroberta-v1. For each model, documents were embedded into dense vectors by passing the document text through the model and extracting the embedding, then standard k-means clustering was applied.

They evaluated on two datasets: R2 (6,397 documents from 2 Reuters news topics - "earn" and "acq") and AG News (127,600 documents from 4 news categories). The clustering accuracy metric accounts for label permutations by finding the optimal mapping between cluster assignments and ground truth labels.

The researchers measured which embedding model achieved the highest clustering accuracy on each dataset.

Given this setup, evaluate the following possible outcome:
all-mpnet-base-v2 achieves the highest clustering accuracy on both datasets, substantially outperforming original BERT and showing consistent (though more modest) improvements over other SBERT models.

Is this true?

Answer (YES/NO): NO